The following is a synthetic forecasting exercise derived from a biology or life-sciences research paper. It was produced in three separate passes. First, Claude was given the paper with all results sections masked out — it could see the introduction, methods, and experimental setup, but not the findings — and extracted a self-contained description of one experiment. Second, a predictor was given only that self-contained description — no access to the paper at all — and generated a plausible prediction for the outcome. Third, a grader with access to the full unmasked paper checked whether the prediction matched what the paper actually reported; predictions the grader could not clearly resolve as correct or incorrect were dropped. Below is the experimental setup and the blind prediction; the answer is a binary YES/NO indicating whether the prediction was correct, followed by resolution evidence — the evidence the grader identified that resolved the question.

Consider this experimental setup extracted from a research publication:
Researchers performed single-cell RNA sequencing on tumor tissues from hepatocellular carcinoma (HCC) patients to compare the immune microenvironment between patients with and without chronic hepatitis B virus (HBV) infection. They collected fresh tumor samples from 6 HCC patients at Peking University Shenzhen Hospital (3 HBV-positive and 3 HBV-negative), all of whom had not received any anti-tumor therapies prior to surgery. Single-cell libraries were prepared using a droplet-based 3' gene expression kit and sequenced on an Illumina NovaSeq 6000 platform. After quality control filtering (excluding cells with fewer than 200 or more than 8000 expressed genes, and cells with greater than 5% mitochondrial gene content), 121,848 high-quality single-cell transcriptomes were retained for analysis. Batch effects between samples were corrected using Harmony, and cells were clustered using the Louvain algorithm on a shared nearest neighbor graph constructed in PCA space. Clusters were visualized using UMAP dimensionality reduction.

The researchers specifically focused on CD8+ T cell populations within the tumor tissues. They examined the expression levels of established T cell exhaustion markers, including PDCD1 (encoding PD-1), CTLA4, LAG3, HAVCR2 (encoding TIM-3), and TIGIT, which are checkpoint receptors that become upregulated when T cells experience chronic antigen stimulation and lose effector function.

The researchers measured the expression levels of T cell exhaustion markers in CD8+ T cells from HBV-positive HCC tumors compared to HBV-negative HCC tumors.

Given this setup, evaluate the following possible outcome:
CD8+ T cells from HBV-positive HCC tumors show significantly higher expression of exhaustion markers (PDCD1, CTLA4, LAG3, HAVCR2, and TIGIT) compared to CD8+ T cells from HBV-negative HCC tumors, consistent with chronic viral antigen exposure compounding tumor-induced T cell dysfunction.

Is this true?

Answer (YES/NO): NO